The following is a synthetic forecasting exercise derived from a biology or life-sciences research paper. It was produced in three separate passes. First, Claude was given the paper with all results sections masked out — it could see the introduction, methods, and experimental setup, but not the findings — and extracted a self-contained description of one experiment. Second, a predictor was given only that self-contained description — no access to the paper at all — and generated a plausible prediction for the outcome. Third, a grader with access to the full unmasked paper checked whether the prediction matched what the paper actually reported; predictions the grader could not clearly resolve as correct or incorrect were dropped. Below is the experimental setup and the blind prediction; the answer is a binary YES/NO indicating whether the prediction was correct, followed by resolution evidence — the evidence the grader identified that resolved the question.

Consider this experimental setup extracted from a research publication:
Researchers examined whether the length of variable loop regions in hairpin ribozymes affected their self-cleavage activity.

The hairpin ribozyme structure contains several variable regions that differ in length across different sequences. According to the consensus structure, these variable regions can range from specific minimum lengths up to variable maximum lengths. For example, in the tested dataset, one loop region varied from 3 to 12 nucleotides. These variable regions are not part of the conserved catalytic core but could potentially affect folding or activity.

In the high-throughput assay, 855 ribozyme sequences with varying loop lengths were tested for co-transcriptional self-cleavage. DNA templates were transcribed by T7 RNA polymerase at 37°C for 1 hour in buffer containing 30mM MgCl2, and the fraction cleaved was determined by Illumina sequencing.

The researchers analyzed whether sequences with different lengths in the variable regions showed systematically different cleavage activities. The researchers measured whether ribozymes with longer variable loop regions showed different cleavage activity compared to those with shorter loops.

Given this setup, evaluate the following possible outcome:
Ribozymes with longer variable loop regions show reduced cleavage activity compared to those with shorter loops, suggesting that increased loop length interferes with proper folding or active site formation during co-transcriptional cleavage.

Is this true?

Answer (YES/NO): NO